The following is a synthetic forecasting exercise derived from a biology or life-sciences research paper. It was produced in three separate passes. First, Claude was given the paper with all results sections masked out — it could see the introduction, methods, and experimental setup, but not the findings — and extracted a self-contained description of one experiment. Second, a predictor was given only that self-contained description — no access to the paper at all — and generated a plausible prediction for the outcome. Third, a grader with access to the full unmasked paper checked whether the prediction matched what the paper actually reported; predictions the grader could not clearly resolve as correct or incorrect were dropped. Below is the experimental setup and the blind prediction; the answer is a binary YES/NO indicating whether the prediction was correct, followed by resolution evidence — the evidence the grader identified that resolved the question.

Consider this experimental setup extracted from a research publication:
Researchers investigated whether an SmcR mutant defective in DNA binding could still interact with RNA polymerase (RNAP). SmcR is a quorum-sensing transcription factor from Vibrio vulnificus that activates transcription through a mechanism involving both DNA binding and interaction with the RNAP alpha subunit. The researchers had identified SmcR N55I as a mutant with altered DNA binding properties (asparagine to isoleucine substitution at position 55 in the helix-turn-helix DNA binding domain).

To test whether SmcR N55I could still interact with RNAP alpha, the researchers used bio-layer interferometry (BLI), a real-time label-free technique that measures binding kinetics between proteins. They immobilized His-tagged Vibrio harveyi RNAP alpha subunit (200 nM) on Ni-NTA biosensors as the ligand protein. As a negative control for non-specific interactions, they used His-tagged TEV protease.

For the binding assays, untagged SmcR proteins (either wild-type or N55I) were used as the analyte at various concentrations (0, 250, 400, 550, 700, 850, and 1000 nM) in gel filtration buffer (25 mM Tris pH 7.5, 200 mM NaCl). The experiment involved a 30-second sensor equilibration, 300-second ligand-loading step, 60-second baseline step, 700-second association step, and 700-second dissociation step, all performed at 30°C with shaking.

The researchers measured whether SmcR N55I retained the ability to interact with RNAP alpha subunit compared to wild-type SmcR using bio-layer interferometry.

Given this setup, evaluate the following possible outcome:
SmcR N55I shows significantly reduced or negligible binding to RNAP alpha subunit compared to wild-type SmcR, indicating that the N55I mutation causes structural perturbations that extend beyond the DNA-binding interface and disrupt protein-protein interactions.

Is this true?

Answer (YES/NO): NO